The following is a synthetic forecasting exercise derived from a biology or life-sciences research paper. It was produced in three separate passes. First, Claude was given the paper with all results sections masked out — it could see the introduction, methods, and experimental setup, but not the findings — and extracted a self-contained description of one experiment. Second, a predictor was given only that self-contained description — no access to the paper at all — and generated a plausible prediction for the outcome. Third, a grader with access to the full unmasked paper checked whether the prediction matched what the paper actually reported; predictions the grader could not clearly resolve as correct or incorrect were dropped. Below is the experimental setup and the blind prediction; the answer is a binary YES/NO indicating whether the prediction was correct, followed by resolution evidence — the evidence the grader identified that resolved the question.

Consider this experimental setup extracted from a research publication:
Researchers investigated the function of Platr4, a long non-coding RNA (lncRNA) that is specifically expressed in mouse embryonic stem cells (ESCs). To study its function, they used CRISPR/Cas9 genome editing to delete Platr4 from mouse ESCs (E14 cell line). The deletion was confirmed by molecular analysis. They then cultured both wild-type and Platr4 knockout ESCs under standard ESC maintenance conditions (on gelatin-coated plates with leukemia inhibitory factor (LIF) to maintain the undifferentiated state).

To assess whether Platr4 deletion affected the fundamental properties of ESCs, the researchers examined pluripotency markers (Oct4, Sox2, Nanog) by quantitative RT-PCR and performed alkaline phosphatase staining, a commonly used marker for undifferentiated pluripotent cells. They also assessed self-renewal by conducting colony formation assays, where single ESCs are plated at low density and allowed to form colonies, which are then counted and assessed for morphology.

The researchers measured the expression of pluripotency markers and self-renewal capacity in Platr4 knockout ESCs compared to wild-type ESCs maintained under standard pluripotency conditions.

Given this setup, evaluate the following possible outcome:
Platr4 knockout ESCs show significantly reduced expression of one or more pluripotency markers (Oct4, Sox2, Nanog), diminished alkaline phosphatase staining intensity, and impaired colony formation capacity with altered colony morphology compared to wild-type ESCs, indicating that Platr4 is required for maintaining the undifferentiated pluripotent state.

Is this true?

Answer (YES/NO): NO